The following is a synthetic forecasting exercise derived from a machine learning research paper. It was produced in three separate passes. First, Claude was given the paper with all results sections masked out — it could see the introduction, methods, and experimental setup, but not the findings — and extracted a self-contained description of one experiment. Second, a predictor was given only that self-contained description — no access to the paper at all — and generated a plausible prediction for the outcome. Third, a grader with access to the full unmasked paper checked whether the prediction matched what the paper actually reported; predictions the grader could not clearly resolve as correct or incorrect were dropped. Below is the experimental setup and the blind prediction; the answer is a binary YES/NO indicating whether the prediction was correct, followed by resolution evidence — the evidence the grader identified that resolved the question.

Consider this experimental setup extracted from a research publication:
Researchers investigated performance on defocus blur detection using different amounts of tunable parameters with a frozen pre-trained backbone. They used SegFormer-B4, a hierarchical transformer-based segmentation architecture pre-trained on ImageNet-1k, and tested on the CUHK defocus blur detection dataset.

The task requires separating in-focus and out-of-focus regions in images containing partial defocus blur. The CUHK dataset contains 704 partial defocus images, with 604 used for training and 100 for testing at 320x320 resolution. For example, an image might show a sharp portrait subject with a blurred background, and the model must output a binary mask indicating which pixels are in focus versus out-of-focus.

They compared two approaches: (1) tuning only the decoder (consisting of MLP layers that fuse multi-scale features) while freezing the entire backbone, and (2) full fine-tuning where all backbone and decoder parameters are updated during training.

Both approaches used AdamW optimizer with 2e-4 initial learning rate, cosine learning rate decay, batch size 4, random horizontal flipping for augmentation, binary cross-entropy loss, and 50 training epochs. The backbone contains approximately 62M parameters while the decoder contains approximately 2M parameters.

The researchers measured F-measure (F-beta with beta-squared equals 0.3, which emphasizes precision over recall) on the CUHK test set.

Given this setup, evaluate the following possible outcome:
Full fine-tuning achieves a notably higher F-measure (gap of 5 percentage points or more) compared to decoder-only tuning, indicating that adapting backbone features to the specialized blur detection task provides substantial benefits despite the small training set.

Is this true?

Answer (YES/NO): NO